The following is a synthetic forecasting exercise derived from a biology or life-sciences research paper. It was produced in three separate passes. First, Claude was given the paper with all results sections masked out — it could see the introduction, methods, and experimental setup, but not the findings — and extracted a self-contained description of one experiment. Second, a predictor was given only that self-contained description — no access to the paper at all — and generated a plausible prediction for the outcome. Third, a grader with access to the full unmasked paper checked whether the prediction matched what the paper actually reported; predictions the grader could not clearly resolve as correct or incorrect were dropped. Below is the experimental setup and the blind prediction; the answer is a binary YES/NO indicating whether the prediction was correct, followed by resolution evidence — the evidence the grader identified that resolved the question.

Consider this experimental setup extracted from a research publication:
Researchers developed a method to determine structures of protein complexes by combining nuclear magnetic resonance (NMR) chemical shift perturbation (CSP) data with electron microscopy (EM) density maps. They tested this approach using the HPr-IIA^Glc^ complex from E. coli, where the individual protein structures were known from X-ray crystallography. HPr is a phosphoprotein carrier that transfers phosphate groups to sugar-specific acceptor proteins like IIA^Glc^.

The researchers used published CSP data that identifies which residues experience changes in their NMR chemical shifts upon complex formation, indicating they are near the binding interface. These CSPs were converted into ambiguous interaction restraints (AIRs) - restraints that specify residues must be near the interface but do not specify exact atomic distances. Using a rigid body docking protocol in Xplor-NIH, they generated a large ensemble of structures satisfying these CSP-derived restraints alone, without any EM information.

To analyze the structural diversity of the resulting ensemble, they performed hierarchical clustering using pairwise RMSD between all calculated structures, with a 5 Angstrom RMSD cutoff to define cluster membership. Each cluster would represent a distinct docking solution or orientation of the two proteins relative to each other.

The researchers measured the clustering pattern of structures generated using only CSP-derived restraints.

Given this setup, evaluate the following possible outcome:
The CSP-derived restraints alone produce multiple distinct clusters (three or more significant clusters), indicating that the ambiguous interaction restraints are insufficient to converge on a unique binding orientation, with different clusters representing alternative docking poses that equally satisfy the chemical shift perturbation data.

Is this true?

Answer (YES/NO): YES